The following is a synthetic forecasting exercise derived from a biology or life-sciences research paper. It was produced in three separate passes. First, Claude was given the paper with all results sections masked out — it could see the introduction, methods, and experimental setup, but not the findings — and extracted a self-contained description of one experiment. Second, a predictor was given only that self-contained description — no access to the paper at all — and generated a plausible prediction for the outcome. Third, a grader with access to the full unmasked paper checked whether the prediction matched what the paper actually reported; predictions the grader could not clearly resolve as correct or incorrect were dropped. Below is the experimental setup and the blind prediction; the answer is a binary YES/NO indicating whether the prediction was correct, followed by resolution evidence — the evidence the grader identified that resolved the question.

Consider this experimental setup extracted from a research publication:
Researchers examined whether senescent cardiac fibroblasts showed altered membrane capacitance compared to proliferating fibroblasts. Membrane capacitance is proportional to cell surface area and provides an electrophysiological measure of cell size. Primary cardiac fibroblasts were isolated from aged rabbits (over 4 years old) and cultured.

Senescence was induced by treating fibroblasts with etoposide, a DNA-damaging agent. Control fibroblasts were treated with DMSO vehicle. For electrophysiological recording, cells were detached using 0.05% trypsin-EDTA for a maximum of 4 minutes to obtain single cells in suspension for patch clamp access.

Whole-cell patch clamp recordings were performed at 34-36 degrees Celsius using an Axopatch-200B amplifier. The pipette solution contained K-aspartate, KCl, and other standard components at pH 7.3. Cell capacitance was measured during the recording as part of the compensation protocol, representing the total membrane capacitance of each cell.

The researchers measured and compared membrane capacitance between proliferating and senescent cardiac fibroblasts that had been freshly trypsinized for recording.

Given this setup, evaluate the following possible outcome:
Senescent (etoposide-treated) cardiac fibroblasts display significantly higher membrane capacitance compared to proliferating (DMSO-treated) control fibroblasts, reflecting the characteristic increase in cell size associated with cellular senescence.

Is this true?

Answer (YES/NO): NO